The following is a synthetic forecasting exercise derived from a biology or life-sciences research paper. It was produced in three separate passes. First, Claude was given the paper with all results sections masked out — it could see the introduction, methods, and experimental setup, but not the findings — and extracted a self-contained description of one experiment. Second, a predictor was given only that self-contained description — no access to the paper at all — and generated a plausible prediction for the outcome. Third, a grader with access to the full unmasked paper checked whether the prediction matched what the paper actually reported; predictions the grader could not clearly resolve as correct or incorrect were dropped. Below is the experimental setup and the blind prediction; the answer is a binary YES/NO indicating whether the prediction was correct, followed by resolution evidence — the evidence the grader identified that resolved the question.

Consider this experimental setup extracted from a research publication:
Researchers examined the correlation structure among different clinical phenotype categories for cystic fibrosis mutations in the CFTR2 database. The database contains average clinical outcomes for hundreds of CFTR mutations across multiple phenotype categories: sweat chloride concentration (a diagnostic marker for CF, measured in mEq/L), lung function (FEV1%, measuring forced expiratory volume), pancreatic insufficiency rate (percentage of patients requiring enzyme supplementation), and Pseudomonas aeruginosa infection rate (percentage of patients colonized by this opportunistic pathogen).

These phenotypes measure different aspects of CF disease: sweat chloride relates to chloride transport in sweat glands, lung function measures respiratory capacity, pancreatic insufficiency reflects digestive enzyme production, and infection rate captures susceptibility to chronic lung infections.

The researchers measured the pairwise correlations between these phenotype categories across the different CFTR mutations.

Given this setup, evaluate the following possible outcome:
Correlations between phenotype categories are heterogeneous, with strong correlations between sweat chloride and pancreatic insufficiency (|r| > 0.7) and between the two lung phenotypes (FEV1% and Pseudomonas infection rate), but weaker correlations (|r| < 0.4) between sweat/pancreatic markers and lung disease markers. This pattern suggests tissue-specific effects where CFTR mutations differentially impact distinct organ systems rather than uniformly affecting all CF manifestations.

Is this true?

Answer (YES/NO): NO